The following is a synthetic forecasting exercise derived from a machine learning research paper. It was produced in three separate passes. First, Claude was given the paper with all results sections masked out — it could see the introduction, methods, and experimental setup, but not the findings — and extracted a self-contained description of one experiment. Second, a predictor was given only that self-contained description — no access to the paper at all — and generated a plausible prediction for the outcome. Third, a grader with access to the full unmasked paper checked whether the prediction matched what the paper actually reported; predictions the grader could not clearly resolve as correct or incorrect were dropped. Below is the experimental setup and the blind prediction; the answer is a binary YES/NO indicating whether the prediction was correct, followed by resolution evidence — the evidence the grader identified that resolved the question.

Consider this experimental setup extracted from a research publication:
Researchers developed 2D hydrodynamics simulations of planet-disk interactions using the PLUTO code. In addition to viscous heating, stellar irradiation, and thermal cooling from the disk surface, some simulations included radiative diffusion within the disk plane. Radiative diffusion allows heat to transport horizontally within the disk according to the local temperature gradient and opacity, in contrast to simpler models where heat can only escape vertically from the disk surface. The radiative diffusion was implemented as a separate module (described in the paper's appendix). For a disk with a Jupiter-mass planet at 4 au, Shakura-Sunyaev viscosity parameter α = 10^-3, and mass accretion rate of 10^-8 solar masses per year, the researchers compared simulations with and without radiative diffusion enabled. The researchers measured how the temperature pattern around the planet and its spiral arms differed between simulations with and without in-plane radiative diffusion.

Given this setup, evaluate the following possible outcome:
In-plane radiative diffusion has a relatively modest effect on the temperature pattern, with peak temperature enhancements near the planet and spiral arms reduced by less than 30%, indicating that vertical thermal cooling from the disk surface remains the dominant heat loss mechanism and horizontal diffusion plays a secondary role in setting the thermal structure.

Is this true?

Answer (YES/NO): YES